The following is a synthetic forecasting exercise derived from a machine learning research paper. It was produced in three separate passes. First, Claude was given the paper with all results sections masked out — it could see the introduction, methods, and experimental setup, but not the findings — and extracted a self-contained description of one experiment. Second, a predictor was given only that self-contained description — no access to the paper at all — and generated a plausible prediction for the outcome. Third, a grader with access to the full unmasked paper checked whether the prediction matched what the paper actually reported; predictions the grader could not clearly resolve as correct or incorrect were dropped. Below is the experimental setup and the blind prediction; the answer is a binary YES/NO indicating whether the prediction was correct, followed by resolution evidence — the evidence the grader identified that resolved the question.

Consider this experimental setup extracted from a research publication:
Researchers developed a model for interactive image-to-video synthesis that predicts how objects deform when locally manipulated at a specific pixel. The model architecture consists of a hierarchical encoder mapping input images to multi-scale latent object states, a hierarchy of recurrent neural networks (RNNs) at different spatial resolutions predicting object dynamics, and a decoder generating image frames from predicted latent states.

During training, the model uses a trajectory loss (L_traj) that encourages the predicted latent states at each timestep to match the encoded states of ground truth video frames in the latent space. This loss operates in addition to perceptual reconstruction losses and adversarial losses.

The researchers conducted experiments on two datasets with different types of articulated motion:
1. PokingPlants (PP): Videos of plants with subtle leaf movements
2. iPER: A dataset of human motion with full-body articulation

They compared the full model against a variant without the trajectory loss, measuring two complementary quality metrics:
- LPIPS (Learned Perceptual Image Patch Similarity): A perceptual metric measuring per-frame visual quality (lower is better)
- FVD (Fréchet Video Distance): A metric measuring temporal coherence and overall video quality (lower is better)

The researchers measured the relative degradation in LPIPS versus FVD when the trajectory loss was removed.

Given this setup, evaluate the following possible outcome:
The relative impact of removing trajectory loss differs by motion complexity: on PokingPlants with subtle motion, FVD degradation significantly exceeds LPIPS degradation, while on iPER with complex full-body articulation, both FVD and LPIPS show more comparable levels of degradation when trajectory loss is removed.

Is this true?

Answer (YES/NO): NO